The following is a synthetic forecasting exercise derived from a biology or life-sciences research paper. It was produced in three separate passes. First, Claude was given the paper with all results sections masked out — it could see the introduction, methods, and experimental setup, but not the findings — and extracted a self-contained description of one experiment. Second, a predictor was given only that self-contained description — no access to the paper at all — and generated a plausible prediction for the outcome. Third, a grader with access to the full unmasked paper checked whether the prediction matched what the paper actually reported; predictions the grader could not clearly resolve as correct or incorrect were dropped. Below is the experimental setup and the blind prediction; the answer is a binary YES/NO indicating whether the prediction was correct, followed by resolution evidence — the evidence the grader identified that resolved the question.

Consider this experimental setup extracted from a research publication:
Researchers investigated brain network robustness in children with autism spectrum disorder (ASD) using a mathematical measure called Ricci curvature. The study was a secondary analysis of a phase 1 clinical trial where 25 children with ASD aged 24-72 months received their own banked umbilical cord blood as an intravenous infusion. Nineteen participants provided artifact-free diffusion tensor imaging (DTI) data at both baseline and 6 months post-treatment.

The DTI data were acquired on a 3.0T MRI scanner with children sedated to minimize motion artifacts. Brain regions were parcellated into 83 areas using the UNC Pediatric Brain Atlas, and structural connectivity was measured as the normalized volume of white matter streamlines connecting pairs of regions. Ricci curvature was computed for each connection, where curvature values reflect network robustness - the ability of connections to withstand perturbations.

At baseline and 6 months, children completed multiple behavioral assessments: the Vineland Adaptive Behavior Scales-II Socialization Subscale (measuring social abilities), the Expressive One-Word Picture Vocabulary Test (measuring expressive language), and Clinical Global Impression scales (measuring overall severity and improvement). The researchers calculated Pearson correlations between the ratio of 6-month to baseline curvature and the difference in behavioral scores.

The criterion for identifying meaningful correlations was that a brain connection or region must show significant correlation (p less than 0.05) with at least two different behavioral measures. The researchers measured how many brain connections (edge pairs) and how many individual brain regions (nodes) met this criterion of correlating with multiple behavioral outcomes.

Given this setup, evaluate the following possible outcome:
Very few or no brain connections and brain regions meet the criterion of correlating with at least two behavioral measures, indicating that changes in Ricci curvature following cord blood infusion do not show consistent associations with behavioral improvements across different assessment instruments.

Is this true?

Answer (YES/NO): NO